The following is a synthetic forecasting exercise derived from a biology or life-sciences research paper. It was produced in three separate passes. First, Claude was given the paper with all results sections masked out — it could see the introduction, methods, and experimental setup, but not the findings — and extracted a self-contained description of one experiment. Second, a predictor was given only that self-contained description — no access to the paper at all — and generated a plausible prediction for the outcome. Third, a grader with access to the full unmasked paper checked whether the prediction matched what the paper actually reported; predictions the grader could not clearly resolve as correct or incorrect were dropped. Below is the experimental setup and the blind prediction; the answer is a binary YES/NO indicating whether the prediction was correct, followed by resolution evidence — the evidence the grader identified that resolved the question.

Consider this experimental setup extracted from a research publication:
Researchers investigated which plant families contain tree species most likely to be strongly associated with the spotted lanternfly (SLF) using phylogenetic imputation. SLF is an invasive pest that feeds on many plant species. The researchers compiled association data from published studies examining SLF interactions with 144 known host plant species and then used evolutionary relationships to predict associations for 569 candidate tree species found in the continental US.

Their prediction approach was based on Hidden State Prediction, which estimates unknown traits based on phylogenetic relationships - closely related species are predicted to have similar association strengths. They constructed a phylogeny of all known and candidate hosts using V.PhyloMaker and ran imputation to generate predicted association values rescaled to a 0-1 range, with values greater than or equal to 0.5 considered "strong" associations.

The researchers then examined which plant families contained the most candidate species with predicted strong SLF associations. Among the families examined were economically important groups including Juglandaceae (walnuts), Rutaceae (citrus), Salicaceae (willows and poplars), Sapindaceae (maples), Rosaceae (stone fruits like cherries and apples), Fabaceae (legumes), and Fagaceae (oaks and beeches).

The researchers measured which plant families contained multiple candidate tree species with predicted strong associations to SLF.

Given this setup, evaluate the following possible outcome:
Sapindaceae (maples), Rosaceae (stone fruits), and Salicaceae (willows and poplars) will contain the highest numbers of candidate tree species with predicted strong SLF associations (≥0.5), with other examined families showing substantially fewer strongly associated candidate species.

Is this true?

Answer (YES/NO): NO